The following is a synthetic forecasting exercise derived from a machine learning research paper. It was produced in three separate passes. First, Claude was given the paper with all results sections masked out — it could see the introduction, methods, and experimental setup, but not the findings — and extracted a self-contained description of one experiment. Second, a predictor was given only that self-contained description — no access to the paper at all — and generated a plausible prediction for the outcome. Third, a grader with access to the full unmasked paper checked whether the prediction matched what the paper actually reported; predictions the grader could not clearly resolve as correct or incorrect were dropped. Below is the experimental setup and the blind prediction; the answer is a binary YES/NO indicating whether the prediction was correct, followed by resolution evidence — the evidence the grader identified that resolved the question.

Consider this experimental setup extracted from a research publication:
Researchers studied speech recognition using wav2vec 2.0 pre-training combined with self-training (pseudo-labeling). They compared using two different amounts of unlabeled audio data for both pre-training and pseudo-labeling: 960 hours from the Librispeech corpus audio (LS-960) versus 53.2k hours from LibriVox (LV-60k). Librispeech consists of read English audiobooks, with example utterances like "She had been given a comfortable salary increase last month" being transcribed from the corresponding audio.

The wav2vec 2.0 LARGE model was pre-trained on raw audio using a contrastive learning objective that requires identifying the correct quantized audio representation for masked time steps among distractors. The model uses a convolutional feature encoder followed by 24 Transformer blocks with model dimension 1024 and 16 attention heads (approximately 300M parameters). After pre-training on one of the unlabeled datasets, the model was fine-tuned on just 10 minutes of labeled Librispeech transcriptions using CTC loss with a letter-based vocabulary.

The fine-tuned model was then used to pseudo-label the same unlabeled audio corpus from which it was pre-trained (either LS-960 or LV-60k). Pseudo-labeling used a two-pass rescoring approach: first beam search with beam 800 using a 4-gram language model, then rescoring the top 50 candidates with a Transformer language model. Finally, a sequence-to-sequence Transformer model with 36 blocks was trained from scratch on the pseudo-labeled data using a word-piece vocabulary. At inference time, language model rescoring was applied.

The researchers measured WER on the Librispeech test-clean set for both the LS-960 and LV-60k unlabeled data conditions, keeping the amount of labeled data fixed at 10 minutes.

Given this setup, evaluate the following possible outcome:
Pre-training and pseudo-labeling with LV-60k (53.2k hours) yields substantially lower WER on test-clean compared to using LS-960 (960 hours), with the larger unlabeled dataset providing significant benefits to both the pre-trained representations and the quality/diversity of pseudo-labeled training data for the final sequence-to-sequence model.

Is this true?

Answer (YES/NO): YES